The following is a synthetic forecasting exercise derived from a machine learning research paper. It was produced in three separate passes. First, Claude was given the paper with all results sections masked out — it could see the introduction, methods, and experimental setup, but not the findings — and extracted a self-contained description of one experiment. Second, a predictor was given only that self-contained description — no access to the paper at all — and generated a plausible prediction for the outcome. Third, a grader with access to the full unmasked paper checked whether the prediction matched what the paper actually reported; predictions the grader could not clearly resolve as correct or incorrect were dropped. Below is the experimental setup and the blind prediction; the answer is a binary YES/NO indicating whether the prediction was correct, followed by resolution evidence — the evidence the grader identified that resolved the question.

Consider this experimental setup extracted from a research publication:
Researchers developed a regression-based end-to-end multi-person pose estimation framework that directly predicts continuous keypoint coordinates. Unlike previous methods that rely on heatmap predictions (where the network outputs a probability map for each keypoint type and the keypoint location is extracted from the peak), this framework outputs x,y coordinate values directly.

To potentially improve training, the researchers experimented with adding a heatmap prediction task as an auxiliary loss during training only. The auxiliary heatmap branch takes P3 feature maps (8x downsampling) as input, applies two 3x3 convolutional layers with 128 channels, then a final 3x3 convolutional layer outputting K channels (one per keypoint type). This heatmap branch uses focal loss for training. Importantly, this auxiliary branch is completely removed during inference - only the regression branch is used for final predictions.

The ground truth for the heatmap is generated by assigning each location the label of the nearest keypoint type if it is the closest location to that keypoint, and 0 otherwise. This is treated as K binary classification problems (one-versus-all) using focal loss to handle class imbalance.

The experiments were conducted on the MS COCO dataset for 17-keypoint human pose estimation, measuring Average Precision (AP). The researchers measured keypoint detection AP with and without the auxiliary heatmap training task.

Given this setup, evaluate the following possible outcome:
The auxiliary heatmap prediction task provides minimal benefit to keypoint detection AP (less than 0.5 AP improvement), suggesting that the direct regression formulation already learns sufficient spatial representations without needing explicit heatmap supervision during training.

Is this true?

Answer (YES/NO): NO